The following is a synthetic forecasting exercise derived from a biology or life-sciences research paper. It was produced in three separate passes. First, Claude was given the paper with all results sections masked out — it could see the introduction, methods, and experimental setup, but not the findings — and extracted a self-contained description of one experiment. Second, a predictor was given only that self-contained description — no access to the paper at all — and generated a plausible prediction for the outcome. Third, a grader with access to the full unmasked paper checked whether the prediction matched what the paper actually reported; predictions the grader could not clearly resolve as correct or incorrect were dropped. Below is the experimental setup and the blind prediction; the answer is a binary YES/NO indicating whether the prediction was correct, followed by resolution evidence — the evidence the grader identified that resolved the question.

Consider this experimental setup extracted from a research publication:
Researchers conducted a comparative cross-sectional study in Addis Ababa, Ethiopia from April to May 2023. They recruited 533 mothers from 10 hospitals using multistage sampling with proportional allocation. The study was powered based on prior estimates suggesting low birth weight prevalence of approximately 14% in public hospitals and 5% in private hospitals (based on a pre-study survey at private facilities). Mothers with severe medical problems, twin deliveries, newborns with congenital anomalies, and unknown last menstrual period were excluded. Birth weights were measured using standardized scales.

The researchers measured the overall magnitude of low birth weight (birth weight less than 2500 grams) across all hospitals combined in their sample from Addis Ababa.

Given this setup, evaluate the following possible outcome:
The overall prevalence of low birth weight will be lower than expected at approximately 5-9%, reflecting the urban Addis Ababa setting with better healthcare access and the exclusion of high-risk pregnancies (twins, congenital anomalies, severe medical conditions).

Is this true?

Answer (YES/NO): NO